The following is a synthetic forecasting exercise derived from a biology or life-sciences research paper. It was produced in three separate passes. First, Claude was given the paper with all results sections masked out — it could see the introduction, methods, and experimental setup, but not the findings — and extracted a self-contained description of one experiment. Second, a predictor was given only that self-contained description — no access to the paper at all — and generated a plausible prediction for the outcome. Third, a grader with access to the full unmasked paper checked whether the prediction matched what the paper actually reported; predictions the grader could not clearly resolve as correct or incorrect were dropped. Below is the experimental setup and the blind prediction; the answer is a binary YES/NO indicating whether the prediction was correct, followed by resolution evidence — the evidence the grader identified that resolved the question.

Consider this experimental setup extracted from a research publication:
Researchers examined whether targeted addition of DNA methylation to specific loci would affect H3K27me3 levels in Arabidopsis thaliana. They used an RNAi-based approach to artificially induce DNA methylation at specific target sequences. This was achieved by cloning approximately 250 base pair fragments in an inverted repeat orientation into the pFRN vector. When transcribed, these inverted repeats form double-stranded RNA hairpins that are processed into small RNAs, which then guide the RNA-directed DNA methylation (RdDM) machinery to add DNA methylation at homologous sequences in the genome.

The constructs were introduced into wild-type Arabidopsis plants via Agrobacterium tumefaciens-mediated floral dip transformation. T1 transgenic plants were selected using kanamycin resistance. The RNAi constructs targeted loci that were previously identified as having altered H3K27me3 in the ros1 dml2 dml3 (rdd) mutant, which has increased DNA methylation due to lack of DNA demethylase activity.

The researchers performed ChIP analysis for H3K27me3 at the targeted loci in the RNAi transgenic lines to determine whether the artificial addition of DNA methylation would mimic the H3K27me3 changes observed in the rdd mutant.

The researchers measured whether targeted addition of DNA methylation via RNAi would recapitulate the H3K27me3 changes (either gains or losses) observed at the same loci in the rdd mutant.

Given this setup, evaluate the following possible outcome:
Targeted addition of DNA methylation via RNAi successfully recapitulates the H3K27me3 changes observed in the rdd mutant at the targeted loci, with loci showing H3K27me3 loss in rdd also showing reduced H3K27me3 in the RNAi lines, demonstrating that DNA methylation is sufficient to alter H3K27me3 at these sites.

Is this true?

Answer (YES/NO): YES